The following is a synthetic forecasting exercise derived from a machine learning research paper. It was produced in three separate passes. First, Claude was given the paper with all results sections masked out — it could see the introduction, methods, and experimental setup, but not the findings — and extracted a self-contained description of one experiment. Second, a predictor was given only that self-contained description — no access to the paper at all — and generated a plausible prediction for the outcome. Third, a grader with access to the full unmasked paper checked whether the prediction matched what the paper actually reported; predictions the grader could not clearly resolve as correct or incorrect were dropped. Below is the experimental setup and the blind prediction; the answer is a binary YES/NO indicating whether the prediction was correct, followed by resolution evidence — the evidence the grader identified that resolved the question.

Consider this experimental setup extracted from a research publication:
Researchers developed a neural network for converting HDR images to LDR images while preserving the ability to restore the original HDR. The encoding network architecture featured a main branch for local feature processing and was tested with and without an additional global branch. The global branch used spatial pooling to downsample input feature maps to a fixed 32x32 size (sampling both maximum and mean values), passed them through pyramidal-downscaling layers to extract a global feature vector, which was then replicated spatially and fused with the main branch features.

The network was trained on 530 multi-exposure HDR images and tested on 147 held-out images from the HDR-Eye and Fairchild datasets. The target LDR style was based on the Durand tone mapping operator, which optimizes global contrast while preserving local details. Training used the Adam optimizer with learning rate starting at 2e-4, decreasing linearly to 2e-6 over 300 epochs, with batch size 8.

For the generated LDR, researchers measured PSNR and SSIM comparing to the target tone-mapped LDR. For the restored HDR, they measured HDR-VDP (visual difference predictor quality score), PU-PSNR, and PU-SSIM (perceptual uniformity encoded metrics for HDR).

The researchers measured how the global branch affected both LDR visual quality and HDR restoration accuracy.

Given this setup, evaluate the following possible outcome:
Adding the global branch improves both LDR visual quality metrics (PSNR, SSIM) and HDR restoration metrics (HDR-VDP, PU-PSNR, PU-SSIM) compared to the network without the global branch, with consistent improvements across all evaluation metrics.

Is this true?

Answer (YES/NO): YES